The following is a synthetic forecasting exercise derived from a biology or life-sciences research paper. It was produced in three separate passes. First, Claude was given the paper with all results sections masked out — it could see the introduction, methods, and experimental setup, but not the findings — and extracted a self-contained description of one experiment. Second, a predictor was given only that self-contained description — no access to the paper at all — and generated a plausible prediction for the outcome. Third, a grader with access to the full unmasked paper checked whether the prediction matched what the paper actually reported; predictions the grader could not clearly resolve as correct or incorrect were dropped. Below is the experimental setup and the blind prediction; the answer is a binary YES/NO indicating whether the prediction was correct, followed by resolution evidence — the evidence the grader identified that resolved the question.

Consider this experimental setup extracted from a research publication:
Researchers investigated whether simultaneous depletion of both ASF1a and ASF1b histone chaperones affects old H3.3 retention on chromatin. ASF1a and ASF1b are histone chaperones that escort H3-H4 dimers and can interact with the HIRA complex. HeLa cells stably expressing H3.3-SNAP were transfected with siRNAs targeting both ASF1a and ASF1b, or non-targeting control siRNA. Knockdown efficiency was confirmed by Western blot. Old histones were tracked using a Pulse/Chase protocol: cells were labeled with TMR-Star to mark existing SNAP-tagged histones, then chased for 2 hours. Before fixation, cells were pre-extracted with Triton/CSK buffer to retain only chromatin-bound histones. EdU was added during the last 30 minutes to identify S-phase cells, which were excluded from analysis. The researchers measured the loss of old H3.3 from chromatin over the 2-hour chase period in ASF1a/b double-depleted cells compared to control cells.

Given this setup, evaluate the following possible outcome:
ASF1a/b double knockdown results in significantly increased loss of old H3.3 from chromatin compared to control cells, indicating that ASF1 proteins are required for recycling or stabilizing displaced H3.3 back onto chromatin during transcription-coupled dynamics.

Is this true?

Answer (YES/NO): YES